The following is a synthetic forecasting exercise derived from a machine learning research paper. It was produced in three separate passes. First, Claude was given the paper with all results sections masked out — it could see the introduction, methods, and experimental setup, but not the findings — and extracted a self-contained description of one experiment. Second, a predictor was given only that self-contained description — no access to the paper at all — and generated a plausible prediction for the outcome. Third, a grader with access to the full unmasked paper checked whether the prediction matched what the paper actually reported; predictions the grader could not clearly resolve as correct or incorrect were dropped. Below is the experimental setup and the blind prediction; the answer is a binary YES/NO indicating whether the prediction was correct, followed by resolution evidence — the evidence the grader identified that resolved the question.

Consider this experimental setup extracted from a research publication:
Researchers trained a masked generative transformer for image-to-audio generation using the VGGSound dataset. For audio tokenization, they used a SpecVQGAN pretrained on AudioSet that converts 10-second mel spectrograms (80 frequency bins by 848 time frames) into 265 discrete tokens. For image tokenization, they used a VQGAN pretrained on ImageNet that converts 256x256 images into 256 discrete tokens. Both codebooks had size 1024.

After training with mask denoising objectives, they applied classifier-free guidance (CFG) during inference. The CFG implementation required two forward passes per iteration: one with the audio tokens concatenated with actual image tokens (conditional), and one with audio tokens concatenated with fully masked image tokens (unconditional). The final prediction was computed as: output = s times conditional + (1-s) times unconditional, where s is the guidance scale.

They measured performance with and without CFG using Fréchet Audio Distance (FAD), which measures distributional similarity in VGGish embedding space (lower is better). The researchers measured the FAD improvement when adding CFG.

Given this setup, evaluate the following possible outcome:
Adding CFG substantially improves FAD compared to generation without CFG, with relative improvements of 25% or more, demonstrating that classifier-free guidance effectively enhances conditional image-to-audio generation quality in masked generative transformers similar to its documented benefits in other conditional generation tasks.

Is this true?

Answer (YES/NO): YES